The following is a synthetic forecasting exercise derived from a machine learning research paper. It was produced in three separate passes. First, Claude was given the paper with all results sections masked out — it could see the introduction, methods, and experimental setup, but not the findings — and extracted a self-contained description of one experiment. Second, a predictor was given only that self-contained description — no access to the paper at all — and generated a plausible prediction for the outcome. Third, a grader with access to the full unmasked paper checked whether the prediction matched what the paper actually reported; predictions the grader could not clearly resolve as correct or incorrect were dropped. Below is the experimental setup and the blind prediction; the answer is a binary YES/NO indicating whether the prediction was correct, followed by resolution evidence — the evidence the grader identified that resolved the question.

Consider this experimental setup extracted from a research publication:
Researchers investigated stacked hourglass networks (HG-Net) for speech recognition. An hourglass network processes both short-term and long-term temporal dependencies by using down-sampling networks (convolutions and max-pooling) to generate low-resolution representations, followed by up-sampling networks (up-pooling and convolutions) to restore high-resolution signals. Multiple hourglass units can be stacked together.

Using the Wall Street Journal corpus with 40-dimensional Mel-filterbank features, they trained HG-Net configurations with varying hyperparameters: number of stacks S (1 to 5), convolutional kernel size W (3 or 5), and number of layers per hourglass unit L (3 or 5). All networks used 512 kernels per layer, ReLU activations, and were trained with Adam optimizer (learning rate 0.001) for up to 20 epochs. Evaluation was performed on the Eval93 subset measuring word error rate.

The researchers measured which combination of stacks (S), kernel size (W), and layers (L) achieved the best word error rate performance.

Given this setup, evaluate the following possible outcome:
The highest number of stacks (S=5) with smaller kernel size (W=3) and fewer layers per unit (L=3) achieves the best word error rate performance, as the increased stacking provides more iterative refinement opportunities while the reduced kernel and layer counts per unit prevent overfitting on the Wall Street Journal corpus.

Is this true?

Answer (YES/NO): NO